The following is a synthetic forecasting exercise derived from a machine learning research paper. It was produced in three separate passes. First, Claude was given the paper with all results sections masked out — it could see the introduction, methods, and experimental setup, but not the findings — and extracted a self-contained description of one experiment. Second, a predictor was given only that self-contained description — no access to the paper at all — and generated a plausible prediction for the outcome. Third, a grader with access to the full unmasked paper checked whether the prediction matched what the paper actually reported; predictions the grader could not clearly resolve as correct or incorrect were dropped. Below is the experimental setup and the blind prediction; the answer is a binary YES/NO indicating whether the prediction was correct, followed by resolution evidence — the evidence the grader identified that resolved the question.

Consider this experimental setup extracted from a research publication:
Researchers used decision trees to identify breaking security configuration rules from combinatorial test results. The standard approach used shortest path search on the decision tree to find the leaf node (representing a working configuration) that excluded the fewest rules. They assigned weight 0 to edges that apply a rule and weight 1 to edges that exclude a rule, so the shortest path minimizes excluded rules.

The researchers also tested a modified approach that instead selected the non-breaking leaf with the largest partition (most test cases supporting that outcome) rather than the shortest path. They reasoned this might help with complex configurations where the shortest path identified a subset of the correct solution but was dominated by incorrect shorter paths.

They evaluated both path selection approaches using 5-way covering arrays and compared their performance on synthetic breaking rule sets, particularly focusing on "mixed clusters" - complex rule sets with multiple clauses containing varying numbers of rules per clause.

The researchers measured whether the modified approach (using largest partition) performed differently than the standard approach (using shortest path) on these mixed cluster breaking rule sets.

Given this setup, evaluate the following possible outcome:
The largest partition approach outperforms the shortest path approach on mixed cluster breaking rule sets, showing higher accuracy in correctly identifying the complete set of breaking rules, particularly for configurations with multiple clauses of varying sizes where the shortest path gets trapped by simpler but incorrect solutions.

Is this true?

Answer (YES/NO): YES